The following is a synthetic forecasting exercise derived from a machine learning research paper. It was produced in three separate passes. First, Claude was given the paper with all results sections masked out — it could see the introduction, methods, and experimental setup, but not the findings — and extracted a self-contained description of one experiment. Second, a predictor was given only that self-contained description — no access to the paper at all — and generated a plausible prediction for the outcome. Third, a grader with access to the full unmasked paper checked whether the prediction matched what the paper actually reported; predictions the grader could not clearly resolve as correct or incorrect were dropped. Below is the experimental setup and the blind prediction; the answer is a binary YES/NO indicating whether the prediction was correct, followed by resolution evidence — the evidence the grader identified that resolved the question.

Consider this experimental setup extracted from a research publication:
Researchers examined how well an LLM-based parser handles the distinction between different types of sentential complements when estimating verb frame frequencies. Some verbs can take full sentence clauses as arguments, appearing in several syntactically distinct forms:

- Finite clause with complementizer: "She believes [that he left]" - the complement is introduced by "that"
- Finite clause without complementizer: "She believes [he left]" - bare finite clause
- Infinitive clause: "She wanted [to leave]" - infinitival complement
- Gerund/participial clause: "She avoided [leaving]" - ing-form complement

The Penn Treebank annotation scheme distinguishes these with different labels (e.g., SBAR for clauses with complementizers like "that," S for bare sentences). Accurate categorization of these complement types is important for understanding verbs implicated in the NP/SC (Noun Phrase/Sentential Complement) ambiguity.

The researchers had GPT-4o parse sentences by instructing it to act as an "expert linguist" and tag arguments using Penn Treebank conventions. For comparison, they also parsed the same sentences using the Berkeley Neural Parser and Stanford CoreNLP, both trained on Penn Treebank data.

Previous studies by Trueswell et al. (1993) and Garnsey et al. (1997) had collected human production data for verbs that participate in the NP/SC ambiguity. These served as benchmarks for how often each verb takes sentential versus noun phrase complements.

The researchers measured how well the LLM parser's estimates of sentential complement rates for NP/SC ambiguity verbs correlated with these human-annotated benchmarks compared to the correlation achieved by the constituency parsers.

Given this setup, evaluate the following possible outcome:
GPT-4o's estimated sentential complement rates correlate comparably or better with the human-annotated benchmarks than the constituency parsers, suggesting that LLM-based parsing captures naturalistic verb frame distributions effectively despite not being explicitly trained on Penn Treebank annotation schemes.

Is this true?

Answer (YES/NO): YES